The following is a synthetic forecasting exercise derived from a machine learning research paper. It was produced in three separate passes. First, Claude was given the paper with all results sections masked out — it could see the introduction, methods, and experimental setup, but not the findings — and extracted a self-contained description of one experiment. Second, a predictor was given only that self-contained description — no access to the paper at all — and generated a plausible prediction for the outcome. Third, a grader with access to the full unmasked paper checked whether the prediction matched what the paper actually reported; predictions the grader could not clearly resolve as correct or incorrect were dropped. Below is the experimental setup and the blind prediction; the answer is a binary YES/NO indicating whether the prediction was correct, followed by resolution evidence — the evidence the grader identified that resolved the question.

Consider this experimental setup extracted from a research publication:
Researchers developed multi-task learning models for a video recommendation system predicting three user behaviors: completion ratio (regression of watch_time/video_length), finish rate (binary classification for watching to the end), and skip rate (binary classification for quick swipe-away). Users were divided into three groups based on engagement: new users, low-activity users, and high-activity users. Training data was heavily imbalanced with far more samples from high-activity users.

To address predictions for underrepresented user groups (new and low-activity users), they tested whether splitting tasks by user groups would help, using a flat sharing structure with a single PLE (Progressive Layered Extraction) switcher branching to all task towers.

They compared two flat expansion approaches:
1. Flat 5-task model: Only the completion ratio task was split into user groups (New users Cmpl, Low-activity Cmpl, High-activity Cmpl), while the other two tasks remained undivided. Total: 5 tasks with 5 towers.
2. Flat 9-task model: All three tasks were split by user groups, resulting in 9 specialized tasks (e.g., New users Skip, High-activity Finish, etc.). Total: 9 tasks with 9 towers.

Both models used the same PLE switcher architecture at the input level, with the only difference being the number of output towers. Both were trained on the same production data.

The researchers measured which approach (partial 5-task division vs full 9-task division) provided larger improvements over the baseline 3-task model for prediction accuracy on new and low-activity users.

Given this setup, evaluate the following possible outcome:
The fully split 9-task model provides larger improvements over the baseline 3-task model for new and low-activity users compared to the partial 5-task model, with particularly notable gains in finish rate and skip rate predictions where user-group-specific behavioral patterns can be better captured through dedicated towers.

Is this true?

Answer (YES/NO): NO